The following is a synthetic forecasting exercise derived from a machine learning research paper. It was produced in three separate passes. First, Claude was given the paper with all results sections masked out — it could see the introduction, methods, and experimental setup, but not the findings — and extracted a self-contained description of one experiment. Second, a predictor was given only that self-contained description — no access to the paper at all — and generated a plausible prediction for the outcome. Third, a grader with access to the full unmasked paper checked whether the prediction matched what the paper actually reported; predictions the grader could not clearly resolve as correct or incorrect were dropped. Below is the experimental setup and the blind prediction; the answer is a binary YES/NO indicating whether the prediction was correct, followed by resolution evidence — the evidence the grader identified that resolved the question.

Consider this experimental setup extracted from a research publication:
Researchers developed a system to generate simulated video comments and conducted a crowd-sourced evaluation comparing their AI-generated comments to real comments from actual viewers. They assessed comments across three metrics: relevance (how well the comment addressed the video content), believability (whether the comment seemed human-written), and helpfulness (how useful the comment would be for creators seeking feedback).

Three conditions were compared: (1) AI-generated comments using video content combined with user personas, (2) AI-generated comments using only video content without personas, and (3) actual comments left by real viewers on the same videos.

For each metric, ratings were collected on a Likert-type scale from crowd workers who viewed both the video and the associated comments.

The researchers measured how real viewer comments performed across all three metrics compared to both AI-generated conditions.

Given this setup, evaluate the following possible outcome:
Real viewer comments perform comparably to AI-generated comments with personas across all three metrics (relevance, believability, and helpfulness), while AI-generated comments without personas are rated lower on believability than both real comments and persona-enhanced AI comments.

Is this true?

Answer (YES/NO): NO